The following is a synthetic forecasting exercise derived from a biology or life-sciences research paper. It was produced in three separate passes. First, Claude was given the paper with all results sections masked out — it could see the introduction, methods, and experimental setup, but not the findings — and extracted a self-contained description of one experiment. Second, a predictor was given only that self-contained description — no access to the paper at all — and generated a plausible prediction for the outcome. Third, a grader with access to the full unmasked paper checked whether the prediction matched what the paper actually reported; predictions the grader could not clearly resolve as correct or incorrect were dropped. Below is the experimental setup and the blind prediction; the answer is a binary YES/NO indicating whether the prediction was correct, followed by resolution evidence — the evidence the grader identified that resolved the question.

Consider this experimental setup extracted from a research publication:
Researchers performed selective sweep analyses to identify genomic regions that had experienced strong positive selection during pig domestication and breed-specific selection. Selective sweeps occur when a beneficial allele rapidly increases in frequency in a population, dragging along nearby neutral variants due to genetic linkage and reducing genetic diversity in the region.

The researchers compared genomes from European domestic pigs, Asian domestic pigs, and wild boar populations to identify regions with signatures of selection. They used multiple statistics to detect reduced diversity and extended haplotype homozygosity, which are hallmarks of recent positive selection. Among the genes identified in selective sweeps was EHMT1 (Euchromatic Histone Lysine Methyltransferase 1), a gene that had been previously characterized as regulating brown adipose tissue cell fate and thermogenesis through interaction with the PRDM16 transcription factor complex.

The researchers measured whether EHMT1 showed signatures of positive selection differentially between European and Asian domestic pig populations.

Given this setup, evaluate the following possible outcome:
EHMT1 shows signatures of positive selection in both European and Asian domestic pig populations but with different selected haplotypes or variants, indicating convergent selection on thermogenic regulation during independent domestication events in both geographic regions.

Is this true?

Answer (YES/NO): NO